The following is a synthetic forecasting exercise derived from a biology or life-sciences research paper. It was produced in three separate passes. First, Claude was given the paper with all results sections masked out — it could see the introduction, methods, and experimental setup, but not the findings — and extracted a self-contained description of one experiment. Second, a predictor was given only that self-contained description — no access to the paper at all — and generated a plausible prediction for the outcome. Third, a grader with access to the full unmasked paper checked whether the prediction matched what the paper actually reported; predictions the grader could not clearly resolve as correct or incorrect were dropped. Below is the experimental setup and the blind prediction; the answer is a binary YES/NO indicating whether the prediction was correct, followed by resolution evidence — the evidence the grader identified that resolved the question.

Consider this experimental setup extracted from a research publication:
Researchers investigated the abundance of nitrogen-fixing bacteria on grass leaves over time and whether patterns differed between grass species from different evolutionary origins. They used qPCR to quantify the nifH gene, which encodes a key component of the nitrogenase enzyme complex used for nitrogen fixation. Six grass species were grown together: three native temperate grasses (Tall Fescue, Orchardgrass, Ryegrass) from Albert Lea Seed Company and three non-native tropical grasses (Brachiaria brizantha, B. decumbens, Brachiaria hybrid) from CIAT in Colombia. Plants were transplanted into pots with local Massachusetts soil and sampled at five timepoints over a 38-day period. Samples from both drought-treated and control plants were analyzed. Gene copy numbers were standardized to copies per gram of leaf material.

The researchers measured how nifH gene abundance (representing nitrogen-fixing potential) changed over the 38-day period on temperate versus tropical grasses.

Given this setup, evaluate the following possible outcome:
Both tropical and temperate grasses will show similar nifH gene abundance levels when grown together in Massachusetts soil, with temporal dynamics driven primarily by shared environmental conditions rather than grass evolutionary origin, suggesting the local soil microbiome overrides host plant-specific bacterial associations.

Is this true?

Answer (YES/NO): NO